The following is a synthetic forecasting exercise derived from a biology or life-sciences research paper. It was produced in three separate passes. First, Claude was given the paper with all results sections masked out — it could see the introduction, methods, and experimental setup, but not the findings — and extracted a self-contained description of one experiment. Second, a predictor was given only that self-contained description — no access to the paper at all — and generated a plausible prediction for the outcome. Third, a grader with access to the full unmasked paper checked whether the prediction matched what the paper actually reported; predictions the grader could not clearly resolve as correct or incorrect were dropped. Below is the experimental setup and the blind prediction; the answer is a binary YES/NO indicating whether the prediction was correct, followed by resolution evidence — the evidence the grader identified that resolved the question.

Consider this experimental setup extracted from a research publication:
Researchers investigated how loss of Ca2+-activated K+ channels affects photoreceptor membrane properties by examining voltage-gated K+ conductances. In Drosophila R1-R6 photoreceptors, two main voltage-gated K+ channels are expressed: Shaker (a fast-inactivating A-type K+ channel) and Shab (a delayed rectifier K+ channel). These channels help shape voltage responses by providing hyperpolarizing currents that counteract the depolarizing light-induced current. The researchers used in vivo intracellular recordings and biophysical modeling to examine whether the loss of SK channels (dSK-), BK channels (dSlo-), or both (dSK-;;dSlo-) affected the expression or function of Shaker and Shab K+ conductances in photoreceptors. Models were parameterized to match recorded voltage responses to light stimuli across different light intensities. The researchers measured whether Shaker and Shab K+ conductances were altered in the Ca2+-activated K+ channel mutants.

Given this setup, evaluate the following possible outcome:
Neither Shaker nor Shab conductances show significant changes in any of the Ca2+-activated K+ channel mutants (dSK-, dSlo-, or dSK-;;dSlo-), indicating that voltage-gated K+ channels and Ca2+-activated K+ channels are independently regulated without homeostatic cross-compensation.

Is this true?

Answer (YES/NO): NO